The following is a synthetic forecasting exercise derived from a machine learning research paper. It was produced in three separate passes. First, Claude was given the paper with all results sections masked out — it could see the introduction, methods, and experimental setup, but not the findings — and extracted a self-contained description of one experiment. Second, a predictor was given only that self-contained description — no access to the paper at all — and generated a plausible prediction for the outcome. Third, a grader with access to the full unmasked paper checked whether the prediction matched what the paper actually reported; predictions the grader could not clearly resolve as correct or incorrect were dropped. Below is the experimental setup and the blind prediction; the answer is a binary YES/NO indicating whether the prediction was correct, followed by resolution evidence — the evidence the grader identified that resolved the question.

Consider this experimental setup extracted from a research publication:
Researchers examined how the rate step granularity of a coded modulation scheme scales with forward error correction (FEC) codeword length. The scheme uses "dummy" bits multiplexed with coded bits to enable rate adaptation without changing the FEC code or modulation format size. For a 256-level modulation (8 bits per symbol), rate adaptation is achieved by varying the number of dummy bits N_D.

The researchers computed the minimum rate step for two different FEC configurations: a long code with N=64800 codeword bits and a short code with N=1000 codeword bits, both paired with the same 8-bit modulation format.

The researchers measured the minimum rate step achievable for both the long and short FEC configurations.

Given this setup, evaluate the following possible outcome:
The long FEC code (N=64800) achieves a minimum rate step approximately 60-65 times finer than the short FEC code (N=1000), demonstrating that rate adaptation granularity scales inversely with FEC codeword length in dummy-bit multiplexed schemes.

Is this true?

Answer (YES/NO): YES